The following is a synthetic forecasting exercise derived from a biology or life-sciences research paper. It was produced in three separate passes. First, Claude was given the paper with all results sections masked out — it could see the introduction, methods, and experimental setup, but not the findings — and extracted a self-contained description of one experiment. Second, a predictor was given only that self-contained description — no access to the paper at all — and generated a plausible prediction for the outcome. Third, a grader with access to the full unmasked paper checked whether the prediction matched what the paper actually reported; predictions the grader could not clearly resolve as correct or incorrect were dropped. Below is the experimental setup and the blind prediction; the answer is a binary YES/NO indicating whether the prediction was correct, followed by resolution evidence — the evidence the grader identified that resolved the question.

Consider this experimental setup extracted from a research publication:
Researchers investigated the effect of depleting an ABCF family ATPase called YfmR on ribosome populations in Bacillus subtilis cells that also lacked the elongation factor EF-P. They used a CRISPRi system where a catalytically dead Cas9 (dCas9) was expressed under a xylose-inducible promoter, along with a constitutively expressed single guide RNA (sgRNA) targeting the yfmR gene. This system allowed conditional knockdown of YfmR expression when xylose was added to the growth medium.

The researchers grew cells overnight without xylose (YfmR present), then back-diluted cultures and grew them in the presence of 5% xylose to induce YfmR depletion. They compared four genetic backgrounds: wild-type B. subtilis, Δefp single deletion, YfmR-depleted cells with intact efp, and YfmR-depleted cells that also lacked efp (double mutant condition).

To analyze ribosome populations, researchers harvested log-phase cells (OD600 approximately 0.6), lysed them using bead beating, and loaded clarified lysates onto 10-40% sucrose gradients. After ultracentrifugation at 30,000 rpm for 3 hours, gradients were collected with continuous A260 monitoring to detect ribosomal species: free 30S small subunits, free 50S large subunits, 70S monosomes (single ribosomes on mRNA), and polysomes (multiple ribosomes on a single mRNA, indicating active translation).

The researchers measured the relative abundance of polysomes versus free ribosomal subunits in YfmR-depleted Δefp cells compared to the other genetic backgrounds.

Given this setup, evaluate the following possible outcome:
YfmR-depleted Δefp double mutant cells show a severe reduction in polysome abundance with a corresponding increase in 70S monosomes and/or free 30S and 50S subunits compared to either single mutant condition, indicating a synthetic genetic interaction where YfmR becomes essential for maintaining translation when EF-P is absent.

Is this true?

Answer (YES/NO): YES